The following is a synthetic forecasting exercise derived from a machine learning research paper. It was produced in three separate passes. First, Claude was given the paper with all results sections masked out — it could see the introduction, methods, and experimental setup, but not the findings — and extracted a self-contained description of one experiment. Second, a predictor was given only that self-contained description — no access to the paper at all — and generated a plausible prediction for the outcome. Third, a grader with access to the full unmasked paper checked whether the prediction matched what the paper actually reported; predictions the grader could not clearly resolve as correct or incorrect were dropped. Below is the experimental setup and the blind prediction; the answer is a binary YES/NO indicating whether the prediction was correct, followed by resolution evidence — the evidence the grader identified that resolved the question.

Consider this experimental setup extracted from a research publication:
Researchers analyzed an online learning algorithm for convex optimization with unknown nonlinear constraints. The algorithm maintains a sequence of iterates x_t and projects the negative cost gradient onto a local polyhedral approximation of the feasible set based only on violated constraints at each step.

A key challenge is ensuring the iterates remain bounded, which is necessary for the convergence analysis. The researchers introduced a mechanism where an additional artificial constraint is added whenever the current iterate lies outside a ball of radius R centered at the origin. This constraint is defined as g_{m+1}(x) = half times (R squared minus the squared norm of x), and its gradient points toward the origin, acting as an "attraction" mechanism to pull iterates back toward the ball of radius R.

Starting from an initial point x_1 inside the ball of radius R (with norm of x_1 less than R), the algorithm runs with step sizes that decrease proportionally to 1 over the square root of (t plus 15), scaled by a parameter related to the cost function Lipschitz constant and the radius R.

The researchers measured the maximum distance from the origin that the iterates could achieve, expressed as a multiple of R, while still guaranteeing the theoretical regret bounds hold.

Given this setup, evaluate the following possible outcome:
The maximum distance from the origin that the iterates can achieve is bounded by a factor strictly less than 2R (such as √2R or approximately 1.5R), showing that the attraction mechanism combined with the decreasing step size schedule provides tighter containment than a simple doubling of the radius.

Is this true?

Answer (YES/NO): NO